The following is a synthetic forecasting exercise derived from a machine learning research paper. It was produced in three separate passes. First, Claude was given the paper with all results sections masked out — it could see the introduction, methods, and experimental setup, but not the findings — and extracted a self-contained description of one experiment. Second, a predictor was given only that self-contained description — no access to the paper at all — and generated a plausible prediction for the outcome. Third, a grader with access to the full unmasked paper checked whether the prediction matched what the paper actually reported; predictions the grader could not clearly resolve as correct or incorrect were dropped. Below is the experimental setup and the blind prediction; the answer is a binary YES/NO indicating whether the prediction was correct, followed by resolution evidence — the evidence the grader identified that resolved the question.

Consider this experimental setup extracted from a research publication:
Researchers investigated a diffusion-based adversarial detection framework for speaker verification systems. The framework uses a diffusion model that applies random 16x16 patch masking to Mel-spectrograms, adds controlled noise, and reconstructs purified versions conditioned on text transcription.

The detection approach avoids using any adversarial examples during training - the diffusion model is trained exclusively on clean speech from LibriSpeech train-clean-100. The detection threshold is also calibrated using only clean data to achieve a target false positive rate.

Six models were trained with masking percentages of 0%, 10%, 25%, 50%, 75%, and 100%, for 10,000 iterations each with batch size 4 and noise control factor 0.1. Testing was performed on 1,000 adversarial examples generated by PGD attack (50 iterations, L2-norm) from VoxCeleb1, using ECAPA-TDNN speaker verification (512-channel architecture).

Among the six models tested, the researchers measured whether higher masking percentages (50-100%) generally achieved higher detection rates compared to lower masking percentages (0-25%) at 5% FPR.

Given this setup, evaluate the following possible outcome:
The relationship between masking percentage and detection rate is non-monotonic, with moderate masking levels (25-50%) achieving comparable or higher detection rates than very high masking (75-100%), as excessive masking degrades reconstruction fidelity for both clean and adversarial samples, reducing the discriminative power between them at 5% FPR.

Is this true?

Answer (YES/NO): YES